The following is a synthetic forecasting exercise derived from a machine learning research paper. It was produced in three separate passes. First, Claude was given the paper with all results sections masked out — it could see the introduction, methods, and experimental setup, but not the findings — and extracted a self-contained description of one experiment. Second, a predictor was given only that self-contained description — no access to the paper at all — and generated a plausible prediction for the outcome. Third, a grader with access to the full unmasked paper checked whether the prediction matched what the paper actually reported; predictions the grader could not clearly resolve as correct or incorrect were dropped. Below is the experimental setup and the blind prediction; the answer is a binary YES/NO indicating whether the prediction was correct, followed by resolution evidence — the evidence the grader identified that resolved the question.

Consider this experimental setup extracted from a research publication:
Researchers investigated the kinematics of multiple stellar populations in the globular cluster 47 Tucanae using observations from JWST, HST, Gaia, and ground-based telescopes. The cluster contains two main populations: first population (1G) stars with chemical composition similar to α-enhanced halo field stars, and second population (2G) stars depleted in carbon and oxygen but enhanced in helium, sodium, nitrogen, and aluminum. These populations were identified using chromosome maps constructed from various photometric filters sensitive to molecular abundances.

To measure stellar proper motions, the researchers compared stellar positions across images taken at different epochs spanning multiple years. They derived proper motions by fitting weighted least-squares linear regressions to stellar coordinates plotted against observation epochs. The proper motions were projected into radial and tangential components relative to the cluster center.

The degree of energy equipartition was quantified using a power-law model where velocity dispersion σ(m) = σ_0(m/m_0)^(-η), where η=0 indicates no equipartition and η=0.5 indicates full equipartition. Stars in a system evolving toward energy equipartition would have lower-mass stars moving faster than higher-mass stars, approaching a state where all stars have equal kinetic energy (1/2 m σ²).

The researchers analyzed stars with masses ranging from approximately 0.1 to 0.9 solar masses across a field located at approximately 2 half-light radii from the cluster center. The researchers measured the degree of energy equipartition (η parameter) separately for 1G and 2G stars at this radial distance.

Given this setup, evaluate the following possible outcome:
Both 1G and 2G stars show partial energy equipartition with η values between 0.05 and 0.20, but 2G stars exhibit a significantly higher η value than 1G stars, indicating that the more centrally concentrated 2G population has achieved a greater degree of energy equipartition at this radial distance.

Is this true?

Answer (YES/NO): NO